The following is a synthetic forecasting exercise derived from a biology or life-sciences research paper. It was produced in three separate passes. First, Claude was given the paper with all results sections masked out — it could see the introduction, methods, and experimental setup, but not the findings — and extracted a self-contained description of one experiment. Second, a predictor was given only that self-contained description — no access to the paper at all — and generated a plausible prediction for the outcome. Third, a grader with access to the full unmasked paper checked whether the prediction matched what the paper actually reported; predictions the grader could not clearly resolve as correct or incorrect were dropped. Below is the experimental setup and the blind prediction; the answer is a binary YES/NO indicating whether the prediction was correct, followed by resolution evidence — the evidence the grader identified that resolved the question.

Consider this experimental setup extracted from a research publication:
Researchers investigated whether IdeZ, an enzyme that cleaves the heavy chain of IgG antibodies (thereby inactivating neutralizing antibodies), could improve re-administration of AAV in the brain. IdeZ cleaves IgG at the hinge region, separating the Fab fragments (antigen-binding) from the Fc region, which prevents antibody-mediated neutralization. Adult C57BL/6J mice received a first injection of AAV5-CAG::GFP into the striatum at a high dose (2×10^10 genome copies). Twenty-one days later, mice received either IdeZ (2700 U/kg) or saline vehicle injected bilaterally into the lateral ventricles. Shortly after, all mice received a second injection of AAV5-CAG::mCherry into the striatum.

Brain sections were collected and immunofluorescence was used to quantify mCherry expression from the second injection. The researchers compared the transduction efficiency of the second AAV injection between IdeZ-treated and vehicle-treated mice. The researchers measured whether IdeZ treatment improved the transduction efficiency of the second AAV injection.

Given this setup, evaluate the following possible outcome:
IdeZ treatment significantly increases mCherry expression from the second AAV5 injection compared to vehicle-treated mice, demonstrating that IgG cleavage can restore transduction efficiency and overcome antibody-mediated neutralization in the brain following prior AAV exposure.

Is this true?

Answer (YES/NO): NO